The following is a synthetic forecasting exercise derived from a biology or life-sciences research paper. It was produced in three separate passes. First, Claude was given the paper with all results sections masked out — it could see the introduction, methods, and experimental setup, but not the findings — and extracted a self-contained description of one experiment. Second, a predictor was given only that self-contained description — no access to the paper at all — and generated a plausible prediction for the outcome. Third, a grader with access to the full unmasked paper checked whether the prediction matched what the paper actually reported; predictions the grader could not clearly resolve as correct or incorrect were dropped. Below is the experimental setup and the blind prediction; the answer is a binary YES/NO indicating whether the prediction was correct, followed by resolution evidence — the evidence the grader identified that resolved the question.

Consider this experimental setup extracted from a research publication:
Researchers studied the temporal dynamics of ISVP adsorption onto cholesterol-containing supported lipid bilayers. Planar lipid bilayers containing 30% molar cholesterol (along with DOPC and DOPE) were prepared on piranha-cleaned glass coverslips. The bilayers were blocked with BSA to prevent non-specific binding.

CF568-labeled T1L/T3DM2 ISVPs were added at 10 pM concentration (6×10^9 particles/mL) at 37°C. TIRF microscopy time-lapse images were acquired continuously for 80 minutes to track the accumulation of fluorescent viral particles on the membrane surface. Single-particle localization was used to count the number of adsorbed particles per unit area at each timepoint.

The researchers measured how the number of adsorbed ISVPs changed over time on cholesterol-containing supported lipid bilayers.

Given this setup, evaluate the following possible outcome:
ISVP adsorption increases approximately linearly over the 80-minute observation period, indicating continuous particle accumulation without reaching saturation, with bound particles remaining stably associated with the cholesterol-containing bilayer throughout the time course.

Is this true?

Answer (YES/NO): NO